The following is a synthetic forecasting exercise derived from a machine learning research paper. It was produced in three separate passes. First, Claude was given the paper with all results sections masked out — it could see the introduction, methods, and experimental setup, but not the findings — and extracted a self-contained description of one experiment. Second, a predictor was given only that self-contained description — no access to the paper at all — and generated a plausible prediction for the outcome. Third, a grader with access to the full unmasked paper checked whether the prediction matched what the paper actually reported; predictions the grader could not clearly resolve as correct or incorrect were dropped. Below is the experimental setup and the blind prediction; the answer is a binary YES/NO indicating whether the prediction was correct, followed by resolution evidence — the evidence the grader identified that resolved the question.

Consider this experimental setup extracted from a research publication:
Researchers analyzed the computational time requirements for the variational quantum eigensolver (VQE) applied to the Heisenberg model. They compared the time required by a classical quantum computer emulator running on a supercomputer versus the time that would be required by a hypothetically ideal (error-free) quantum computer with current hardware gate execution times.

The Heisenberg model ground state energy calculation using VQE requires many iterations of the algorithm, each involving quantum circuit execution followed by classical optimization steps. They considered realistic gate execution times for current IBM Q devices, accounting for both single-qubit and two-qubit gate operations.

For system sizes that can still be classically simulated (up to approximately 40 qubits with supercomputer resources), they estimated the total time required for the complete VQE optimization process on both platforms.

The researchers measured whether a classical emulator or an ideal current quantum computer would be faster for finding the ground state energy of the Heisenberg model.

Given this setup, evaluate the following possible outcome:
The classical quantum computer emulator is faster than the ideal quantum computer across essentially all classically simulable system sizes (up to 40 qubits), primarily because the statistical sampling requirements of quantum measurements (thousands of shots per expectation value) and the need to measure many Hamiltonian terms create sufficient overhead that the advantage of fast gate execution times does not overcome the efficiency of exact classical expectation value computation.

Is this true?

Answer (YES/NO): YES